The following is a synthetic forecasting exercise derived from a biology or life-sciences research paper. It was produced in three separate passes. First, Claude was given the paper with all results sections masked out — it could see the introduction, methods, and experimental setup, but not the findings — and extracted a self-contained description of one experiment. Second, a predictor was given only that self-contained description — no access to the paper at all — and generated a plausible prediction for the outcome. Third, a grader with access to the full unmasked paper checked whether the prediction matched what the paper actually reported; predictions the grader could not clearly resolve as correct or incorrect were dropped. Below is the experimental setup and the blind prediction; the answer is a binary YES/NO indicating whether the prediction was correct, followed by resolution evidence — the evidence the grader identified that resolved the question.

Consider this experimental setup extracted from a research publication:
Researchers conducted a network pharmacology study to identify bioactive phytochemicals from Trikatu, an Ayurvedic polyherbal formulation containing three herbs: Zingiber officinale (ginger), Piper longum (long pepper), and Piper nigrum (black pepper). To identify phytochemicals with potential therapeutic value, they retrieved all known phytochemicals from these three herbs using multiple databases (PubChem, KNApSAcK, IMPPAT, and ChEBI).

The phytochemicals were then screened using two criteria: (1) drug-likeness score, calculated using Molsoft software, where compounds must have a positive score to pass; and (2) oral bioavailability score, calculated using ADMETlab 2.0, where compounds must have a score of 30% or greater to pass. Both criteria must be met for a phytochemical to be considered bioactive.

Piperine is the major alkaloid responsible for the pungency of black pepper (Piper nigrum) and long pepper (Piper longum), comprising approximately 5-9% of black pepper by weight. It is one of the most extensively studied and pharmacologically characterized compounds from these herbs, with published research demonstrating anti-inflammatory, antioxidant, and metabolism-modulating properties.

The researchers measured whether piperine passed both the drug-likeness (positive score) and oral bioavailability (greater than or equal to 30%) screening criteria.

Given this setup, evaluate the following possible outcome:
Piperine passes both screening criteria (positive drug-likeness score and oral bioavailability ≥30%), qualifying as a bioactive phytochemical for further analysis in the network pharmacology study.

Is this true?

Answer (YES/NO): NO